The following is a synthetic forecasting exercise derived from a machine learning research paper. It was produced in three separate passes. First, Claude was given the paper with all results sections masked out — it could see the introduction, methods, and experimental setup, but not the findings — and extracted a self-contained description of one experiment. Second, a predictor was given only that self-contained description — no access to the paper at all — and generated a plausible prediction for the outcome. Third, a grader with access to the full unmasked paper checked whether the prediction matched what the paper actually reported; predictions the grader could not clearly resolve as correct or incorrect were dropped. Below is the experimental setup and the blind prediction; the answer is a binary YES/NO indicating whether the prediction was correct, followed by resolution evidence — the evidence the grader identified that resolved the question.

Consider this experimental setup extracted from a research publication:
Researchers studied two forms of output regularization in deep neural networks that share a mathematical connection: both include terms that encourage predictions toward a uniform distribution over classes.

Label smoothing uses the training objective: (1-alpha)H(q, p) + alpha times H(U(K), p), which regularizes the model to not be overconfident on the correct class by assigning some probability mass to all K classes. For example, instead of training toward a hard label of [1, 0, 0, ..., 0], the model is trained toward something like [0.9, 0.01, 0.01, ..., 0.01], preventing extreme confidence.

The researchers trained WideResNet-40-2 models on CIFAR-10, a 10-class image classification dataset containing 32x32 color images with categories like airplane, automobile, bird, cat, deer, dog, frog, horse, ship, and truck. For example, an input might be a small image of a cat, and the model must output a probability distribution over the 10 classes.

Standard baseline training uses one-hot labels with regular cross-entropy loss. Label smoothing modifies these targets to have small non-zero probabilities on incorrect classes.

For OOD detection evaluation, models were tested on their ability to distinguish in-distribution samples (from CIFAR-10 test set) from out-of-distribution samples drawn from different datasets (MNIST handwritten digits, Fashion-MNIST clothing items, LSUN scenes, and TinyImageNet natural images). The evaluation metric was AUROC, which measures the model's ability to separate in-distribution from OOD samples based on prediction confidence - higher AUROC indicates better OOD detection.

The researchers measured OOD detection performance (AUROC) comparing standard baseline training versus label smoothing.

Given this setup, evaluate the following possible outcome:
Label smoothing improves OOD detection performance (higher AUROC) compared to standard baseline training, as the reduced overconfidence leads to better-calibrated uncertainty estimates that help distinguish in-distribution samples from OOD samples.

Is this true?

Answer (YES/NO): NO